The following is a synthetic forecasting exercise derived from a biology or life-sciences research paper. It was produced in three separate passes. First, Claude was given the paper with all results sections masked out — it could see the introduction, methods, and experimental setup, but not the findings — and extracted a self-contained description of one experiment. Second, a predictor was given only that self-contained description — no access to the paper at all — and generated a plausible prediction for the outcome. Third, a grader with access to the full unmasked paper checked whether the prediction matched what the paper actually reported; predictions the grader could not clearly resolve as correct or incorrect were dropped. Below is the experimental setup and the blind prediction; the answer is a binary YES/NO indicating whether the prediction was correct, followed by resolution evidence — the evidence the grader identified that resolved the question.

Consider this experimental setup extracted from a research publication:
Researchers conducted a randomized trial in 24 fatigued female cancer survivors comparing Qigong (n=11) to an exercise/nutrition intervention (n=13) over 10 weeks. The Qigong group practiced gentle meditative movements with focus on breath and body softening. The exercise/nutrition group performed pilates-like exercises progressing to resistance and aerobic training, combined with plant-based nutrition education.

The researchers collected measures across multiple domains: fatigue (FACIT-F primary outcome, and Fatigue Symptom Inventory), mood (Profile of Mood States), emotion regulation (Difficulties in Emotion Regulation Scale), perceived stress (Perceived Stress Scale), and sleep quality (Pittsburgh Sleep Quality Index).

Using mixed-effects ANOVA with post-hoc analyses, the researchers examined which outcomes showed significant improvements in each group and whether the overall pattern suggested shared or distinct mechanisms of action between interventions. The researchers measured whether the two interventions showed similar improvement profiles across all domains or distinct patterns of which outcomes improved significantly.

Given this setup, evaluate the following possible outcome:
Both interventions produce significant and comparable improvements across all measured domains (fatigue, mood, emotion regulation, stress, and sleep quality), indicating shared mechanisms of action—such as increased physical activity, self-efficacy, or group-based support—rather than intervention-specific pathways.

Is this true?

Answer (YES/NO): NO